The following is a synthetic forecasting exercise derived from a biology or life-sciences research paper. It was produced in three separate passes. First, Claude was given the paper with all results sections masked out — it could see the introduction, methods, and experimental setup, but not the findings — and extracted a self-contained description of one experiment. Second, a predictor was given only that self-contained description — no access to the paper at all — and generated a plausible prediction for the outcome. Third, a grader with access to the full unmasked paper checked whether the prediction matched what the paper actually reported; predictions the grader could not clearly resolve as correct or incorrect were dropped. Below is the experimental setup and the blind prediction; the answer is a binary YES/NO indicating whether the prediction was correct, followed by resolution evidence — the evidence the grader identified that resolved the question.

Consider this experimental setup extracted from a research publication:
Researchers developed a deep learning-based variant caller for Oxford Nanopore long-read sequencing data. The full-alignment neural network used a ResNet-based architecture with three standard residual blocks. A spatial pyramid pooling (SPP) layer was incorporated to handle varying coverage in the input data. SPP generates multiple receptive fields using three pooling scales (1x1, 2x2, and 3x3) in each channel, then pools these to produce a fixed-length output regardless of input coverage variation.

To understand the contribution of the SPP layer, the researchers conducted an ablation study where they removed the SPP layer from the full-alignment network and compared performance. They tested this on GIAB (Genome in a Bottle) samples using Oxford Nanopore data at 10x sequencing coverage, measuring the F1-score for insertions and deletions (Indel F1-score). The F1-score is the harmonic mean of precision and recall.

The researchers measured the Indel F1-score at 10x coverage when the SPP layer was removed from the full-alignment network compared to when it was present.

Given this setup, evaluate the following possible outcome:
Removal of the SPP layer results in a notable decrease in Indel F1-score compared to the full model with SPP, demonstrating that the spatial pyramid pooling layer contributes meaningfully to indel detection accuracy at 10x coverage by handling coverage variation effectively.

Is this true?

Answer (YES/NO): YES